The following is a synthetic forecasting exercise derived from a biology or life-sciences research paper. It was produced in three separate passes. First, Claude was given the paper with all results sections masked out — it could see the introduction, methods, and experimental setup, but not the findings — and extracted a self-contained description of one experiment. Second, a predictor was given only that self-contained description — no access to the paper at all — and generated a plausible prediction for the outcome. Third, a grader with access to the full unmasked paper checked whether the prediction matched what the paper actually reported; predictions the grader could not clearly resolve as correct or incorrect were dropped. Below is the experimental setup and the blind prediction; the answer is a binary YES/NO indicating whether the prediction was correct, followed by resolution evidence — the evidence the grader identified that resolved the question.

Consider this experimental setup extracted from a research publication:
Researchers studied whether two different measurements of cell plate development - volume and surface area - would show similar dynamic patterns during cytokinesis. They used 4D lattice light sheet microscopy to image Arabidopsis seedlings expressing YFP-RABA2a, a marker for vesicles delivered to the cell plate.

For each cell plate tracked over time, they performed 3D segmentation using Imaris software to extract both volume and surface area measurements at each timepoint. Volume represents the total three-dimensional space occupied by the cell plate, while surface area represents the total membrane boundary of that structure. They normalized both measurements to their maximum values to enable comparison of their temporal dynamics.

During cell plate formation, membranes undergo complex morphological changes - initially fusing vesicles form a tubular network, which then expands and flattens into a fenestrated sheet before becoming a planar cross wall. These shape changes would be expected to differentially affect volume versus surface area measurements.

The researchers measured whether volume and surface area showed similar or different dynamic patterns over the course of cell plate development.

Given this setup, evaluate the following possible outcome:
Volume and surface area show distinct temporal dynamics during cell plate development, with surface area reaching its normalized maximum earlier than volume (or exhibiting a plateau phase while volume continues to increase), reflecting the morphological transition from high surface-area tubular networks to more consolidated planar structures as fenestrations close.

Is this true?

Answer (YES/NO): NO